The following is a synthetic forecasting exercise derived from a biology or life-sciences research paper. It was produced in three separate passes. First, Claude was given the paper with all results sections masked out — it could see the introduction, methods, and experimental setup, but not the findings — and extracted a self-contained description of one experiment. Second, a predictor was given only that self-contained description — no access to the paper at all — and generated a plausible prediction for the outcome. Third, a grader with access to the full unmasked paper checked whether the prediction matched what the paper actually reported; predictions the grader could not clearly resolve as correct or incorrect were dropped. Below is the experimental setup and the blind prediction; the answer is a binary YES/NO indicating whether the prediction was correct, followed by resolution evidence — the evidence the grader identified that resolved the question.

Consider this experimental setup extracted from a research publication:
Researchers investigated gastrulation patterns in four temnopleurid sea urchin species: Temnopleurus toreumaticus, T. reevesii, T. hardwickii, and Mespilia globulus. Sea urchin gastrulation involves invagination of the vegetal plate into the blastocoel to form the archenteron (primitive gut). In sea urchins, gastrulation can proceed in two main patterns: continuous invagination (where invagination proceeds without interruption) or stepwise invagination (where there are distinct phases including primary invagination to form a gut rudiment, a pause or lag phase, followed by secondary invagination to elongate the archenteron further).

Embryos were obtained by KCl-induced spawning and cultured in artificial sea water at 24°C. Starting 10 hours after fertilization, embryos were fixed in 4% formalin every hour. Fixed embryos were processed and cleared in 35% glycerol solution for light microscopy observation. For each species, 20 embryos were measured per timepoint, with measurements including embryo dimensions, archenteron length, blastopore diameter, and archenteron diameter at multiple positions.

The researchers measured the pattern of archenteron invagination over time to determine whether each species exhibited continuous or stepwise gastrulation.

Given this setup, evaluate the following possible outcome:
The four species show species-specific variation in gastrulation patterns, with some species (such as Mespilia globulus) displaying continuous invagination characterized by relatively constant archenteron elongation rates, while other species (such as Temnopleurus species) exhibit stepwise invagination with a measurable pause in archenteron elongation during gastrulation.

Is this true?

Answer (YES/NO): NO